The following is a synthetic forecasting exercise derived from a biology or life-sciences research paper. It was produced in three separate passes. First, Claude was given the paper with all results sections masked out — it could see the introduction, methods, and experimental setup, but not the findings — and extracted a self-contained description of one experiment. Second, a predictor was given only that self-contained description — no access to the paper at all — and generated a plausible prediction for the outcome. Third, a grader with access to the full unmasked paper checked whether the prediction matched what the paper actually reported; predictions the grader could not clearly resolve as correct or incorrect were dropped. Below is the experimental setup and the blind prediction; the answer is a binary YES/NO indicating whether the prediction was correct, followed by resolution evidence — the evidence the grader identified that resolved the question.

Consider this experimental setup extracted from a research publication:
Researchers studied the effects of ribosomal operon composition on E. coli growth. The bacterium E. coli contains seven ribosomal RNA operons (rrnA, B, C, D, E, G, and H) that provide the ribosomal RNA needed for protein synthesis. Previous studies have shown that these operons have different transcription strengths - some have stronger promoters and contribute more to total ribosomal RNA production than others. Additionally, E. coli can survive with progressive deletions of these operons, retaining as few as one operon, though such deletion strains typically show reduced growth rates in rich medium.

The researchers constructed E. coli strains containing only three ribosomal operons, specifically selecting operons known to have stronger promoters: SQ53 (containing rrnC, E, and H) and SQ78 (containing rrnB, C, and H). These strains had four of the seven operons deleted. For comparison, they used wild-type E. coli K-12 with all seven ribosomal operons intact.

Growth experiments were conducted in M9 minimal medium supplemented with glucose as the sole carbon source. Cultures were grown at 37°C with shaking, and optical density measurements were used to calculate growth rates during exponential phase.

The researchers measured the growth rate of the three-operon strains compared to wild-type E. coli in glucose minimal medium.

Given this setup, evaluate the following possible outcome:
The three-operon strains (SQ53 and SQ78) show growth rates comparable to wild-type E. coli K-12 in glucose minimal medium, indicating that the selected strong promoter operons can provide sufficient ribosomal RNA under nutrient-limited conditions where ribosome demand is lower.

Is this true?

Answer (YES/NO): NO